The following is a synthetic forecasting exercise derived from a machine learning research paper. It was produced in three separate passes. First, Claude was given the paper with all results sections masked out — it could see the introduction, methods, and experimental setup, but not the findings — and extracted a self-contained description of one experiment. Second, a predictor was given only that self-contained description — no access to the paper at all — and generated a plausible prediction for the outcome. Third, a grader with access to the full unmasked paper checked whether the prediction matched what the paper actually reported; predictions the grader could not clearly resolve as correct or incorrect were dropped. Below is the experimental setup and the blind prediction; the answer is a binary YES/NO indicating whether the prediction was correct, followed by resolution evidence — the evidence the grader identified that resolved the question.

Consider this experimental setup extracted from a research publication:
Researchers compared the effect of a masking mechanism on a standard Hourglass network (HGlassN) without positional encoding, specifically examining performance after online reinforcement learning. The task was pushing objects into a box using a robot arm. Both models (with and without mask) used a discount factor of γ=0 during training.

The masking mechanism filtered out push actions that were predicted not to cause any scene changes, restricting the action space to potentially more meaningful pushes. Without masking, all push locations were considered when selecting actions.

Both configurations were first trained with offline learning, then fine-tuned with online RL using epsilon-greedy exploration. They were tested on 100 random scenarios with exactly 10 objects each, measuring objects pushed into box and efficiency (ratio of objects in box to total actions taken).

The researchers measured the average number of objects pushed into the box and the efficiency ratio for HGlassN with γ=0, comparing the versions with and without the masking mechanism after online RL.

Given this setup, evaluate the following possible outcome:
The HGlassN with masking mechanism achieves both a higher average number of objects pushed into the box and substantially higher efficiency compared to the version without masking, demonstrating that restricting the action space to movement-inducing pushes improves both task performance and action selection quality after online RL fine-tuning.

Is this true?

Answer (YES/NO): NO